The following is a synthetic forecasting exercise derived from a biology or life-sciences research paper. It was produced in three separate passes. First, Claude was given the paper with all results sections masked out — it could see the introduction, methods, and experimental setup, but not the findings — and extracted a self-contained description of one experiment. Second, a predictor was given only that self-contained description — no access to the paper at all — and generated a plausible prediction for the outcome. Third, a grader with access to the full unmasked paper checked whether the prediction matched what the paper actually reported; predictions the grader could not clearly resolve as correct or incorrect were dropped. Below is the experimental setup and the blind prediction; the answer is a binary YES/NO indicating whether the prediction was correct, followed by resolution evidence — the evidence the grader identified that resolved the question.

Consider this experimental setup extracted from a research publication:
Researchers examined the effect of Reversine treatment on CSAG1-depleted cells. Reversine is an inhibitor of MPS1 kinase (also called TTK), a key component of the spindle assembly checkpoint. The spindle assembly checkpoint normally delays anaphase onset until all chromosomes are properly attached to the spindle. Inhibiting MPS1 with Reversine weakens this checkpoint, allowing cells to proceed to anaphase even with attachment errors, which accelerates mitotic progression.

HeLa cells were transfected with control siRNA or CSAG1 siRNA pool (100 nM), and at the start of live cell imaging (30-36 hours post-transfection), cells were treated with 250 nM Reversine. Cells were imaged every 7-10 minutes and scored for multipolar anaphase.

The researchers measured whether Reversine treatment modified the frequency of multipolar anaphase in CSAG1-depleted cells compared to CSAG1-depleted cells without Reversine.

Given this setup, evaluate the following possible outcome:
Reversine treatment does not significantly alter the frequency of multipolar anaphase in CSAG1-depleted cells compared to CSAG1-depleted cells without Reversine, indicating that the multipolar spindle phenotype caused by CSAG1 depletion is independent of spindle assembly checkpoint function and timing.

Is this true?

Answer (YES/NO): NO